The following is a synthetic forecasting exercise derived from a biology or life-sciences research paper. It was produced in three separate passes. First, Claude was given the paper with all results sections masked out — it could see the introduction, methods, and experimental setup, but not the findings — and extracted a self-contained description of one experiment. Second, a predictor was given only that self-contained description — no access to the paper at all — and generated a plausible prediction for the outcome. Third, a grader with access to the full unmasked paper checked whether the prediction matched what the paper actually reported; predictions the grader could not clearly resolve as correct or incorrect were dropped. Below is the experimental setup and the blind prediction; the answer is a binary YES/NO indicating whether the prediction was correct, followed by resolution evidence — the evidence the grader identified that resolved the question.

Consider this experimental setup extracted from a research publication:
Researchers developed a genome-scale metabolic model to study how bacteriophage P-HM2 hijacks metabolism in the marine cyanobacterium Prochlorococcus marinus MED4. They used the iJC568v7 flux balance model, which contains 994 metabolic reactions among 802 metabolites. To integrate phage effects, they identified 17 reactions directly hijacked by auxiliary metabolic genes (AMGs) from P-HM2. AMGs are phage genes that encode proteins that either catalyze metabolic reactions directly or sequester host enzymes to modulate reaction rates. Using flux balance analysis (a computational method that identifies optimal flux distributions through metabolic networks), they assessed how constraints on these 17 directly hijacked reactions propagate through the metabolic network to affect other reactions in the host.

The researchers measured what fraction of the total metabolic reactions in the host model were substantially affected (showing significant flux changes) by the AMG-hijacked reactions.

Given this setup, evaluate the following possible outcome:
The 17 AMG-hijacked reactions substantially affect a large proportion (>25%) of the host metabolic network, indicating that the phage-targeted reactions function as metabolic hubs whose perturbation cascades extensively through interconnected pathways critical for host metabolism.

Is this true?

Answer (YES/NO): YES